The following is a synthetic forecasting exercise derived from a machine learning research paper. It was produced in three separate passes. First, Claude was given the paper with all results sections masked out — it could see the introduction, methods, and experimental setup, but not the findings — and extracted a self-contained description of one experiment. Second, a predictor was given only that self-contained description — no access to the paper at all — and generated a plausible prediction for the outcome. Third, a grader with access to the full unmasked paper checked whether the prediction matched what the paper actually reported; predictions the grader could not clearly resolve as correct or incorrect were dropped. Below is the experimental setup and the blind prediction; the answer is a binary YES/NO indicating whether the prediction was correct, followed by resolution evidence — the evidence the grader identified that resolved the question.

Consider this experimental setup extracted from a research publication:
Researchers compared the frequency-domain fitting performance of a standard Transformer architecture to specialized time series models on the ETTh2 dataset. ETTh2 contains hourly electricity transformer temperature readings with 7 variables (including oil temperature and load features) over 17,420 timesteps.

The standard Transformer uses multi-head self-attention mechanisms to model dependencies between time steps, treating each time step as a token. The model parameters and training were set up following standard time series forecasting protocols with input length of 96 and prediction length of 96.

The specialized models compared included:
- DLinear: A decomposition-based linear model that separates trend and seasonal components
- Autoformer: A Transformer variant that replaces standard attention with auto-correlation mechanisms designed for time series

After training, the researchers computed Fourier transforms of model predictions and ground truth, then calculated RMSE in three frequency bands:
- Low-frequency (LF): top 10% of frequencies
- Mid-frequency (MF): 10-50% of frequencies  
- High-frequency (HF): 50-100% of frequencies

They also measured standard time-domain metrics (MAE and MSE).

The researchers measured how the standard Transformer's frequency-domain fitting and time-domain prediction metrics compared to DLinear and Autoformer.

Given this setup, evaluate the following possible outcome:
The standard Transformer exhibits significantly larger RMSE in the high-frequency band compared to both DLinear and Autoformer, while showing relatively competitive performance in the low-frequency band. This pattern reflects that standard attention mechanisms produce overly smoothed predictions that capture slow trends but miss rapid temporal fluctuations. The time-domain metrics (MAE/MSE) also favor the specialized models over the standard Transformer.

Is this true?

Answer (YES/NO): NO